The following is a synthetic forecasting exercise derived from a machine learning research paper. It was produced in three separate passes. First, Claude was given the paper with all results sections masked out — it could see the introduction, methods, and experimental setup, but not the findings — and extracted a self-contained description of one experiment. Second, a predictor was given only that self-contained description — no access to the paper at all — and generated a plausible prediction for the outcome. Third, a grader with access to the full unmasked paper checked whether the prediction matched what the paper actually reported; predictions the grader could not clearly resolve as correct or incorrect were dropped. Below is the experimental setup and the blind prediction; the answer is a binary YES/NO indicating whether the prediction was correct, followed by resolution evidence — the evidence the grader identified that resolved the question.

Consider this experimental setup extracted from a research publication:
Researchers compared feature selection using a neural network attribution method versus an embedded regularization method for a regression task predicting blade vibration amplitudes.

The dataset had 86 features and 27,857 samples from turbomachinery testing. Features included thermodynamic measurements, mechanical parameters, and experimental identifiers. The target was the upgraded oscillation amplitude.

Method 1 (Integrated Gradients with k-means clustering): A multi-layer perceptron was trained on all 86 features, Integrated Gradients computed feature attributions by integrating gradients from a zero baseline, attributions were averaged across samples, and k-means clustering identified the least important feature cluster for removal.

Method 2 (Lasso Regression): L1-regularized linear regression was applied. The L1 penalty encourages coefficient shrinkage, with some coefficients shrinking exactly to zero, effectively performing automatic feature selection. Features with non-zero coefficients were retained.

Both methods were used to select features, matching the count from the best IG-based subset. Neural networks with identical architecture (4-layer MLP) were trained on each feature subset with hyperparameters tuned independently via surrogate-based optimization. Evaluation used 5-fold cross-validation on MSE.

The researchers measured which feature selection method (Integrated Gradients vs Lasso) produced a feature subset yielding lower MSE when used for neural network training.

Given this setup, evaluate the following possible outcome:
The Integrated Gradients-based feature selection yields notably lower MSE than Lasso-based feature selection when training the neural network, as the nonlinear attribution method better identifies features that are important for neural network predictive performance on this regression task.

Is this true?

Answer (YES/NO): YES